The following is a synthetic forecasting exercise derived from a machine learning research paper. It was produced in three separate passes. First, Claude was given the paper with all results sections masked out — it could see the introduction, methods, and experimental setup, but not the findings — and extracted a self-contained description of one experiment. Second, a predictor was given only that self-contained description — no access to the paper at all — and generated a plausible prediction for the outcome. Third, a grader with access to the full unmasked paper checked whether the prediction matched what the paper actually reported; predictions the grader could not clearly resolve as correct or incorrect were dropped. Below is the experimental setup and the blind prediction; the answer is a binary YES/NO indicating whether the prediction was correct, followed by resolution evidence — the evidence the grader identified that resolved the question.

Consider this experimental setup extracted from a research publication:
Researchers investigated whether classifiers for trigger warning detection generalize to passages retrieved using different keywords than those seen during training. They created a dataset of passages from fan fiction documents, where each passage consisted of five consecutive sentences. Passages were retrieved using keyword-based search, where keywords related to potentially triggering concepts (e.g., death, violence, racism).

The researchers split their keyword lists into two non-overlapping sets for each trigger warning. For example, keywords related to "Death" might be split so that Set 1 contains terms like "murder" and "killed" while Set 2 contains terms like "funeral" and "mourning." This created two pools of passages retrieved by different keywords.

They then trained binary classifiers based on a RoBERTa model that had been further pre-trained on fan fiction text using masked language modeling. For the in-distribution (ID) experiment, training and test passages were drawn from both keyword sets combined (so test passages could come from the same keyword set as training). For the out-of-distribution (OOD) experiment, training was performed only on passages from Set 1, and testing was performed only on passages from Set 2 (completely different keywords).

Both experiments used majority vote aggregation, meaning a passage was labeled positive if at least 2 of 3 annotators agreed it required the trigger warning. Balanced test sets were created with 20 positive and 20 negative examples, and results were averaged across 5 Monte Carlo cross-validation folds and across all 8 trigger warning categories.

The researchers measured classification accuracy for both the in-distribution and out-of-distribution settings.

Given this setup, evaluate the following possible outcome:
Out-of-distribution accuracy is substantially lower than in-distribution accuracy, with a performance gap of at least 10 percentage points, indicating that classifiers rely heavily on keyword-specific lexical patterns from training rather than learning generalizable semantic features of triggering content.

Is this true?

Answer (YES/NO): NO